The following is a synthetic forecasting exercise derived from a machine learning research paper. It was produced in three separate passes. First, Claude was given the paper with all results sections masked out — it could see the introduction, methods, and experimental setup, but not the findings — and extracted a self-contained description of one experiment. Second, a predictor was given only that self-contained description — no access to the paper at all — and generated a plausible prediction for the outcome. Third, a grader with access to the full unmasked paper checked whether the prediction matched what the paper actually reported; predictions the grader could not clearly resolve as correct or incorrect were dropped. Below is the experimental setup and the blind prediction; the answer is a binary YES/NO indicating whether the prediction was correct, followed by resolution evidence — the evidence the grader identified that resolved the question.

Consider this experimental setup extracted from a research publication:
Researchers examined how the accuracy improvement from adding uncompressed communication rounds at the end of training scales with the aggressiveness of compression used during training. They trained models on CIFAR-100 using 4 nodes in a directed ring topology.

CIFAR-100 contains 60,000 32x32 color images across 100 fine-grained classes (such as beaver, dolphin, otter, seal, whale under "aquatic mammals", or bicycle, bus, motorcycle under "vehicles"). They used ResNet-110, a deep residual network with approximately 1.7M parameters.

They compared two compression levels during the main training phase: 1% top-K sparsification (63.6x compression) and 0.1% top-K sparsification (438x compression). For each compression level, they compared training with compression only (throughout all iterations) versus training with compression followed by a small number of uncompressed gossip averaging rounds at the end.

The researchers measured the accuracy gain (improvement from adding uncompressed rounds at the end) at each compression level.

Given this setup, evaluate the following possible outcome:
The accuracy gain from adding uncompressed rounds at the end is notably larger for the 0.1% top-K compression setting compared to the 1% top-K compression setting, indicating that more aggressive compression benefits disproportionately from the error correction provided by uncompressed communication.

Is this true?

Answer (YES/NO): YES